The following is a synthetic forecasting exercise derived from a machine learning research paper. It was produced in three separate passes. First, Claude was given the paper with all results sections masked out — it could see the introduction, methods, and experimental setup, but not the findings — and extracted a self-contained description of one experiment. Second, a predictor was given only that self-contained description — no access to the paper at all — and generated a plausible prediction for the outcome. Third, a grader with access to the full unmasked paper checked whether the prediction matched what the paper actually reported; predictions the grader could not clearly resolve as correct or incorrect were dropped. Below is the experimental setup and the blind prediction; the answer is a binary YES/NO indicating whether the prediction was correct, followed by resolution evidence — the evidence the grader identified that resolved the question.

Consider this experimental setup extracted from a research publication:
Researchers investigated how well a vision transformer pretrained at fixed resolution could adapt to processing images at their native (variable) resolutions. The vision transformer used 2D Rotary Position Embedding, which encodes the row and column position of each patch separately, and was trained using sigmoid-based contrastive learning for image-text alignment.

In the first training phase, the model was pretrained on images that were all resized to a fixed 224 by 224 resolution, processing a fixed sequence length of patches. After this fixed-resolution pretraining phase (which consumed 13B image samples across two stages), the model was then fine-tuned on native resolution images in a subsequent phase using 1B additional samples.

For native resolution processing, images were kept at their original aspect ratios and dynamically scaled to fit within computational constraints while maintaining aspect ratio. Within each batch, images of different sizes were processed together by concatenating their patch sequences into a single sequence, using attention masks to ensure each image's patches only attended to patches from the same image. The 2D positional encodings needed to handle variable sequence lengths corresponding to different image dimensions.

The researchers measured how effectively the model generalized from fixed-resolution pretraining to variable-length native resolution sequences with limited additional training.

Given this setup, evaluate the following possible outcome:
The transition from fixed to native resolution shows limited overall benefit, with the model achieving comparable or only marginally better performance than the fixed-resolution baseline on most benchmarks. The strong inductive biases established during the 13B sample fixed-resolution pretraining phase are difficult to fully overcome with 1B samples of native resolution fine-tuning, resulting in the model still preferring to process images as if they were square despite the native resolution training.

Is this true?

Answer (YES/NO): NO